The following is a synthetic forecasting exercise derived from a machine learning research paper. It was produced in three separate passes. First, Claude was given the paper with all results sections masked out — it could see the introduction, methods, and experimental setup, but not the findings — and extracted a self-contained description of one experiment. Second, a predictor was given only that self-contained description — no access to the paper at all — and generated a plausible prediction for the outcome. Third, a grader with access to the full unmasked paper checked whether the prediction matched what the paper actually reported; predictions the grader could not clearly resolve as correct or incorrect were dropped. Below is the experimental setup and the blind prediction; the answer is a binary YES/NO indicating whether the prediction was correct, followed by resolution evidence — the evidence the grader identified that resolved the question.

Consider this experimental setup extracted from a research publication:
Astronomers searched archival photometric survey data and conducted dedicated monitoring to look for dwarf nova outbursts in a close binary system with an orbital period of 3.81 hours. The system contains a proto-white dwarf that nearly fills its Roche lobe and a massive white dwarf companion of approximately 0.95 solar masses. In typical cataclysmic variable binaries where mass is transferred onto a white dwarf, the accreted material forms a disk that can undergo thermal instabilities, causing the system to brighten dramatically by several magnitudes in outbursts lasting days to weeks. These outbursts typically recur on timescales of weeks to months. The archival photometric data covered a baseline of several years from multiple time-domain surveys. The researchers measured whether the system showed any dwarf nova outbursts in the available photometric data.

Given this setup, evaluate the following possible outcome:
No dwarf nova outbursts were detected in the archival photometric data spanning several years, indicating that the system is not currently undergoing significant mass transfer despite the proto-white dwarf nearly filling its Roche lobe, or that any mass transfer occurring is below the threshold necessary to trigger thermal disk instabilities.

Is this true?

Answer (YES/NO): YES